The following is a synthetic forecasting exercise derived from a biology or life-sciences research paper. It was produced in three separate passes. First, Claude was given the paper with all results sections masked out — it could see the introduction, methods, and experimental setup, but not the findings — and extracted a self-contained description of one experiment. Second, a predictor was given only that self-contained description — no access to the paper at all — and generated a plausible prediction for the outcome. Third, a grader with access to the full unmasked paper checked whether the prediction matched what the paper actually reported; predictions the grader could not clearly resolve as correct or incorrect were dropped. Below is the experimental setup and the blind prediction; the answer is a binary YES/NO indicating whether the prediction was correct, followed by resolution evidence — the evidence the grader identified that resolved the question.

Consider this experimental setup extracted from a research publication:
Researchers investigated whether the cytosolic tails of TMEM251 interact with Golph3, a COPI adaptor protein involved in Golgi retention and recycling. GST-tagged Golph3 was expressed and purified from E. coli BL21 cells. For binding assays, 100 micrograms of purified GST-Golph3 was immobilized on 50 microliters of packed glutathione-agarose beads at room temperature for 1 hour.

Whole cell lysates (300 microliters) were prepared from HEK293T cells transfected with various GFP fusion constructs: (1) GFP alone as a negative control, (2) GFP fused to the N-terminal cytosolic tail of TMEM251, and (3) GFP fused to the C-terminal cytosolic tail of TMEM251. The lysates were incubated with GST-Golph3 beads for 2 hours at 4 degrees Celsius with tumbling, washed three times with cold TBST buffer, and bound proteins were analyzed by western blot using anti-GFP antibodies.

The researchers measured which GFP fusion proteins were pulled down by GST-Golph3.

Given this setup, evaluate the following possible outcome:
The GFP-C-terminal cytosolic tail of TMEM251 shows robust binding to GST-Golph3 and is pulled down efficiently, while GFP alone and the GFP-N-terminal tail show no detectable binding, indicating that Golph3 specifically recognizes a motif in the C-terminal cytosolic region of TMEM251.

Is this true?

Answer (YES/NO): NO